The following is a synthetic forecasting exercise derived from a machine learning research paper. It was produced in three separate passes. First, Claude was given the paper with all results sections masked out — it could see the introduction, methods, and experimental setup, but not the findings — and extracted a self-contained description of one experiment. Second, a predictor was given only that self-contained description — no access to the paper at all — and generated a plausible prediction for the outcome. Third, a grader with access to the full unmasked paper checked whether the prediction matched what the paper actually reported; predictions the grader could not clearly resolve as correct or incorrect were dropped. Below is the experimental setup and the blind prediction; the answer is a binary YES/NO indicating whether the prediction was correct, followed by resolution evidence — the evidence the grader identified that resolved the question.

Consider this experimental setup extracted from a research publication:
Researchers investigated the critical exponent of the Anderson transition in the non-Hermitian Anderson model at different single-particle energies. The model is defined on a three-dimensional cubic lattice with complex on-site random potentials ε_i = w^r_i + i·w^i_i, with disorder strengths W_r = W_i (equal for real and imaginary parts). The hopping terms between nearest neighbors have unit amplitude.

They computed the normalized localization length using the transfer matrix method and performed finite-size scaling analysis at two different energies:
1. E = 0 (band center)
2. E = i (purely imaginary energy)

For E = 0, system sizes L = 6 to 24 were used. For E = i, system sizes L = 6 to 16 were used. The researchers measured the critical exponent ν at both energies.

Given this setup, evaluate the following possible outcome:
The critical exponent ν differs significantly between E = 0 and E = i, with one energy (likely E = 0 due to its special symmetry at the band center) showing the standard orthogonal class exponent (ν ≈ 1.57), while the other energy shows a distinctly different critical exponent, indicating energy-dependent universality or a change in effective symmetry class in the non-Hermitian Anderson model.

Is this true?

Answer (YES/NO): NO